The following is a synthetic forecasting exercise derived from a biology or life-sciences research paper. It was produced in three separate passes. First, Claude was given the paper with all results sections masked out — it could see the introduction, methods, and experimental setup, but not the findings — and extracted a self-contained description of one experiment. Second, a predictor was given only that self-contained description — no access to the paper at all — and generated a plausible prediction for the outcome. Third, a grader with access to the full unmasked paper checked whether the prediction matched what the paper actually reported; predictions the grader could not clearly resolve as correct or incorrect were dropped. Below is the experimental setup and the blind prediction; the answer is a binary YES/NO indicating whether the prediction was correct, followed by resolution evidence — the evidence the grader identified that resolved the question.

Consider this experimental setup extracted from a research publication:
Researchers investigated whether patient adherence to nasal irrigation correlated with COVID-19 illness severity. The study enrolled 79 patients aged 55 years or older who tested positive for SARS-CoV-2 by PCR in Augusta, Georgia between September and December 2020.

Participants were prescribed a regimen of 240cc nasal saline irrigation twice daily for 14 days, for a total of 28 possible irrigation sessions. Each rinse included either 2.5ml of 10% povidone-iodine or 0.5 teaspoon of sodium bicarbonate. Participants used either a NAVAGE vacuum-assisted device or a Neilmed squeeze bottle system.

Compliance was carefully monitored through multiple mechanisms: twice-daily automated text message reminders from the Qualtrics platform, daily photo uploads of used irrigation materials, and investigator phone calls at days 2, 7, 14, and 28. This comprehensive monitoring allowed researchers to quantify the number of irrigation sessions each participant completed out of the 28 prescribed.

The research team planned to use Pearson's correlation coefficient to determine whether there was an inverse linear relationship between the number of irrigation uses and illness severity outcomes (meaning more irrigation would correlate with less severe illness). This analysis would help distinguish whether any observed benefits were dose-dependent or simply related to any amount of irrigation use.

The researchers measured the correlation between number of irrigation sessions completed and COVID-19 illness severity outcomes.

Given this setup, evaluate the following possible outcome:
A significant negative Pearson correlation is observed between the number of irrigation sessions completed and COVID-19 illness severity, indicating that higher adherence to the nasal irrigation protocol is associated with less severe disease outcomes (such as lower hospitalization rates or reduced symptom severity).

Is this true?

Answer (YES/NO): NO